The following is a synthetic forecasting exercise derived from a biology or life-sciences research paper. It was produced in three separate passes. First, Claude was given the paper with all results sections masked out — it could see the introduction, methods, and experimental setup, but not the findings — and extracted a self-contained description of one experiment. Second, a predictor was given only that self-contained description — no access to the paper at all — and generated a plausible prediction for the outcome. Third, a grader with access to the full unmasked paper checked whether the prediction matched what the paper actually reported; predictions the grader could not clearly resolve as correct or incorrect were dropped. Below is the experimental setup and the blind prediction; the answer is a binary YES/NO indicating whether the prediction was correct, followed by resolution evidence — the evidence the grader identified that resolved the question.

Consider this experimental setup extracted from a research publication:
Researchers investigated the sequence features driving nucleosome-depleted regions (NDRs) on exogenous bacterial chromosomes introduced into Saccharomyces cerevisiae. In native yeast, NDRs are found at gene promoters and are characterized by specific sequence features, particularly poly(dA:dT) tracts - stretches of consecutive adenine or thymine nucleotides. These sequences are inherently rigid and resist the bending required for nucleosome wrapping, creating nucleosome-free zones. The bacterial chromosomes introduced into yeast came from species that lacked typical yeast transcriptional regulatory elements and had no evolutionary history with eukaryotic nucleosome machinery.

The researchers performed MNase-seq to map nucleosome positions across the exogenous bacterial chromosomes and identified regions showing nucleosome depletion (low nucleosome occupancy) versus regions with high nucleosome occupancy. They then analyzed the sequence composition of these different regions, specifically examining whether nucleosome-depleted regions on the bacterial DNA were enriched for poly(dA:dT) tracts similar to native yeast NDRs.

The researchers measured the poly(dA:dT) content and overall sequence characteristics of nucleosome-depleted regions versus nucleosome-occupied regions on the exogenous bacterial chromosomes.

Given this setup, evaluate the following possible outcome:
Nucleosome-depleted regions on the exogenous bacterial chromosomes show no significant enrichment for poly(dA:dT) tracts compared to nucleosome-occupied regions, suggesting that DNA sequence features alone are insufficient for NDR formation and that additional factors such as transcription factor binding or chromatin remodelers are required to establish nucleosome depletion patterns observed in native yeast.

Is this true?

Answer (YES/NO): NO